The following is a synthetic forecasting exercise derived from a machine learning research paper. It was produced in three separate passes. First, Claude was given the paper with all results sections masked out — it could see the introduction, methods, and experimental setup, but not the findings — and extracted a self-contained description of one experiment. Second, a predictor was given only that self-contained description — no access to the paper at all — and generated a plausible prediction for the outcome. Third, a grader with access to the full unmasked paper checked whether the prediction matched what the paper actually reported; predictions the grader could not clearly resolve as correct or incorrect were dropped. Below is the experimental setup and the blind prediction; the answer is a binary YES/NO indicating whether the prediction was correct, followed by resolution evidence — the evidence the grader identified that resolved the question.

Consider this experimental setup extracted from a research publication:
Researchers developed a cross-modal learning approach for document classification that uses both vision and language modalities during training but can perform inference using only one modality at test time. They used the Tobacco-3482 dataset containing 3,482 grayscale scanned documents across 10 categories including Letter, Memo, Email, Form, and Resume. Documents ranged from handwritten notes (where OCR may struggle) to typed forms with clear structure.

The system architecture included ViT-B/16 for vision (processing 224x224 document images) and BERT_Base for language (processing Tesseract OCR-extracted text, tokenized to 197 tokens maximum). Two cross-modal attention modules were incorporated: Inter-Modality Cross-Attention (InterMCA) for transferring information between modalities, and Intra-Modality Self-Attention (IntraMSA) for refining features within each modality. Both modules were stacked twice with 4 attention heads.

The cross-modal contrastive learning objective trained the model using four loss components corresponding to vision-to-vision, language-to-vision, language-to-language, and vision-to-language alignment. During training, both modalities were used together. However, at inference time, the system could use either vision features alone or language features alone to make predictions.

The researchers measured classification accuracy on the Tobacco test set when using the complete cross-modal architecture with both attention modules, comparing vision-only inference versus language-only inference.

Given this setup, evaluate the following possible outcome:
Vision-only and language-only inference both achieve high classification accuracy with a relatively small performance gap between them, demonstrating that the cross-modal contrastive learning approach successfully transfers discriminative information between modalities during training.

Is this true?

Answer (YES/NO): YES